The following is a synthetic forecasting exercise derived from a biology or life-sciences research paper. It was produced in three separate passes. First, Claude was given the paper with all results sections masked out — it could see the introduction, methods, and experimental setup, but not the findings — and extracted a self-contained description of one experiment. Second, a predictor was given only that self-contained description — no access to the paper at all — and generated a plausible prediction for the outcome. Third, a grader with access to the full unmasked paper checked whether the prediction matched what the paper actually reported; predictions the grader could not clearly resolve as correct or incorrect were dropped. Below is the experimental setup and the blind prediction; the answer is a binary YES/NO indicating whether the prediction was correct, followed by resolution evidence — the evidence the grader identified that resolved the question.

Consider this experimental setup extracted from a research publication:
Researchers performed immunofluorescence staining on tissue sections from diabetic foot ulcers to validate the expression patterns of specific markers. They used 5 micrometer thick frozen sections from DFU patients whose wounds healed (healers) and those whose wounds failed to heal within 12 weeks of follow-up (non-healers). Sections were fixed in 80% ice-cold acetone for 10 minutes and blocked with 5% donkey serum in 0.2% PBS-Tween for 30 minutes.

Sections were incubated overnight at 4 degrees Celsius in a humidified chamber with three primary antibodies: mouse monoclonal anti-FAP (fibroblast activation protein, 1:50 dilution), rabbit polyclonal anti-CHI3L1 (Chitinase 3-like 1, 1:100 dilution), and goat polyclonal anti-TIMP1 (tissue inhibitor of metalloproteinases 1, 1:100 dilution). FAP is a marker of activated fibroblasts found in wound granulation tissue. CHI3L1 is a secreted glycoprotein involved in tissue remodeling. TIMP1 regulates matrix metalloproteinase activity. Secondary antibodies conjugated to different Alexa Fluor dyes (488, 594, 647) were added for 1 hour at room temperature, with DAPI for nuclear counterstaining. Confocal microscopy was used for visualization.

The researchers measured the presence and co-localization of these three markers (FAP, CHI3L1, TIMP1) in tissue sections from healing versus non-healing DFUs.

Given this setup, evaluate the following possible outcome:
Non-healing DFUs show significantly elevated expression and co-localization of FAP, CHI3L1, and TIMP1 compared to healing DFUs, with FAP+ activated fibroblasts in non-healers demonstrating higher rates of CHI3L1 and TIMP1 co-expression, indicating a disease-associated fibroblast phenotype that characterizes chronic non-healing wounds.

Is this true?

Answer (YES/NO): NO